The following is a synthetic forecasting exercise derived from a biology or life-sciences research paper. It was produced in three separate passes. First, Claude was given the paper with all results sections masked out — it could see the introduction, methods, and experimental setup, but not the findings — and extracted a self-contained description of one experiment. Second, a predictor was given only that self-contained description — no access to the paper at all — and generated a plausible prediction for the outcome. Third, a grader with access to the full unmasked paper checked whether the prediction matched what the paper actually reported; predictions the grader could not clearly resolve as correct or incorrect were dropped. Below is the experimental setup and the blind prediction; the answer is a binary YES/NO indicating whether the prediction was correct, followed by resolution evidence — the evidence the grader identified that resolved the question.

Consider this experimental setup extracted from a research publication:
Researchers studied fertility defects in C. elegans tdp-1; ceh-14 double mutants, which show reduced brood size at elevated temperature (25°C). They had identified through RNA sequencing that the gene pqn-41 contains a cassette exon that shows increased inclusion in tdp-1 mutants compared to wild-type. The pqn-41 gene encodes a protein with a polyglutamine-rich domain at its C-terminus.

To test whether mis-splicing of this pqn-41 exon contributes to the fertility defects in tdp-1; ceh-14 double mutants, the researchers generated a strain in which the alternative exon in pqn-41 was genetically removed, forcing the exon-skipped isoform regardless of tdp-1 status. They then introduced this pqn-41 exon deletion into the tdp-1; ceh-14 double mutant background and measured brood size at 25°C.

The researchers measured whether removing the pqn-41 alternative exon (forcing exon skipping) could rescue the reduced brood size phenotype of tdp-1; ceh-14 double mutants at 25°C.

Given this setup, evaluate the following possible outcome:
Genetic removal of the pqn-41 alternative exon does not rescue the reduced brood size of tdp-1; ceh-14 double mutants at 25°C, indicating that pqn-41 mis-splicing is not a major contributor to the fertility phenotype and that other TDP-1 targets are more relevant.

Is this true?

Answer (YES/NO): NO